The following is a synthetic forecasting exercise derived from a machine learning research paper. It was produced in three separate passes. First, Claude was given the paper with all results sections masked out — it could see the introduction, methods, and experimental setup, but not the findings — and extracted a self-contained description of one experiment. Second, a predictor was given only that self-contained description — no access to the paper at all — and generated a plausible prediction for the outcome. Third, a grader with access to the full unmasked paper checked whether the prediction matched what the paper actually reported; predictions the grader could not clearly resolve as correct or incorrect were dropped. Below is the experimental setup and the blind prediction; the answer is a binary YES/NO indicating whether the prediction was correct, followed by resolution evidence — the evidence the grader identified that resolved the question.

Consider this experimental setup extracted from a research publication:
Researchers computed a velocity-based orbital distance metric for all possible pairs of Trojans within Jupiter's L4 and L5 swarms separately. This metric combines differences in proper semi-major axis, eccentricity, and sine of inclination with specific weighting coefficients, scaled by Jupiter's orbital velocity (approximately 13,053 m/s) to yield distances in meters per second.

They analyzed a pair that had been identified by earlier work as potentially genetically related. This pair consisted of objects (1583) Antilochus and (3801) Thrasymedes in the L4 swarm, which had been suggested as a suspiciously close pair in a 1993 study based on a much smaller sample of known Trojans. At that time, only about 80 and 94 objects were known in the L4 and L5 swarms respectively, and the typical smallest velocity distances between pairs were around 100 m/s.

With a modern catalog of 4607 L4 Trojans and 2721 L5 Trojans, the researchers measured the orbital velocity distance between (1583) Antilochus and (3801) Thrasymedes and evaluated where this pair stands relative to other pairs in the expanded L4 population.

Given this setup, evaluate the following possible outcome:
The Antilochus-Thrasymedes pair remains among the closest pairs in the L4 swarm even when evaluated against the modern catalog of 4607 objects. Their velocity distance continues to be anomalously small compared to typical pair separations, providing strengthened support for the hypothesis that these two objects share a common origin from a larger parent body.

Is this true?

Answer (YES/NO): NO